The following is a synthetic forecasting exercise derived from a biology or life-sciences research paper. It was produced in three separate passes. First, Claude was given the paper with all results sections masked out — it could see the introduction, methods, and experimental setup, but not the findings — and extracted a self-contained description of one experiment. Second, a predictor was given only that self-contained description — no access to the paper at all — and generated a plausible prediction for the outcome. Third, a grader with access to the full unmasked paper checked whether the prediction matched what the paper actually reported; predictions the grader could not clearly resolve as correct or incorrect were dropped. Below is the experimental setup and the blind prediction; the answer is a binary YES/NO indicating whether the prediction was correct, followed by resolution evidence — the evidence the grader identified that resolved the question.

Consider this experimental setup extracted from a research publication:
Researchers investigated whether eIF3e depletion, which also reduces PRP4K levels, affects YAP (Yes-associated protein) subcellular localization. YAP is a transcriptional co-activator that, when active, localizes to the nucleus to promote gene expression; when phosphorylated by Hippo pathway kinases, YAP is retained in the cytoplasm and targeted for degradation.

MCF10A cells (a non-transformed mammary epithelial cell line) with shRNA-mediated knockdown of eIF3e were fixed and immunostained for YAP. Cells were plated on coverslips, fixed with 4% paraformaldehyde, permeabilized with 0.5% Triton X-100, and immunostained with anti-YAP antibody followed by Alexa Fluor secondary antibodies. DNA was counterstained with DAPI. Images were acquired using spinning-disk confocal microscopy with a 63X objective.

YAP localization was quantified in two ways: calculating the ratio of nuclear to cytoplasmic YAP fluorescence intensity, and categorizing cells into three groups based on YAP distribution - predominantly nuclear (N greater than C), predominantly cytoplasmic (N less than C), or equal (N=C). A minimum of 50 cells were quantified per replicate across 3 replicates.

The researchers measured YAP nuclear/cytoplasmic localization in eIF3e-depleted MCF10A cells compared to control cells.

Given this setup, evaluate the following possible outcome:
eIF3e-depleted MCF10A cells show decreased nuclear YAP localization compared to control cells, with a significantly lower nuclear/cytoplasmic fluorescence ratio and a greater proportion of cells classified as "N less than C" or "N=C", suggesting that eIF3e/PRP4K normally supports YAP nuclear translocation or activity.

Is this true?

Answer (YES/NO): NO